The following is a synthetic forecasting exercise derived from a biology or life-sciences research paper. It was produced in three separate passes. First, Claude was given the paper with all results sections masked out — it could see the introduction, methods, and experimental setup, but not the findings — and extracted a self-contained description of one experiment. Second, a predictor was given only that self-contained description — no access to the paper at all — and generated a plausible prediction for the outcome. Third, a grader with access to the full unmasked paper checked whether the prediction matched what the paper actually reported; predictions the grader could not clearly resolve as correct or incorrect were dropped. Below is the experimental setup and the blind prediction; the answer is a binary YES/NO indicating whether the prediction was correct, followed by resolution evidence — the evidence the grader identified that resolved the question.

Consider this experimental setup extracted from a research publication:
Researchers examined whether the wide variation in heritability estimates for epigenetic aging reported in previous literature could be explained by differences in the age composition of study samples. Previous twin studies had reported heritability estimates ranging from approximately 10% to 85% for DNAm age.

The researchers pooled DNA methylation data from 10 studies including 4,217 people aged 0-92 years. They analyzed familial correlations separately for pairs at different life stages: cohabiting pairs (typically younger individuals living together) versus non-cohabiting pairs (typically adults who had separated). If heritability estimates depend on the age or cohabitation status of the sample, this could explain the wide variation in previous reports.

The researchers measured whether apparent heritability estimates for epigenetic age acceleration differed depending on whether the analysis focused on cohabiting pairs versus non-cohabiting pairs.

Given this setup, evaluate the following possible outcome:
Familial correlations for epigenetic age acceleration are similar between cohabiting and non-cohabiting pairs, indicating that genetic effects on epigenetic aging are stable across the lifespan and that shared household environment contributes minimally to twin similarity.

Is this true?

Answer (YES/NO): NO